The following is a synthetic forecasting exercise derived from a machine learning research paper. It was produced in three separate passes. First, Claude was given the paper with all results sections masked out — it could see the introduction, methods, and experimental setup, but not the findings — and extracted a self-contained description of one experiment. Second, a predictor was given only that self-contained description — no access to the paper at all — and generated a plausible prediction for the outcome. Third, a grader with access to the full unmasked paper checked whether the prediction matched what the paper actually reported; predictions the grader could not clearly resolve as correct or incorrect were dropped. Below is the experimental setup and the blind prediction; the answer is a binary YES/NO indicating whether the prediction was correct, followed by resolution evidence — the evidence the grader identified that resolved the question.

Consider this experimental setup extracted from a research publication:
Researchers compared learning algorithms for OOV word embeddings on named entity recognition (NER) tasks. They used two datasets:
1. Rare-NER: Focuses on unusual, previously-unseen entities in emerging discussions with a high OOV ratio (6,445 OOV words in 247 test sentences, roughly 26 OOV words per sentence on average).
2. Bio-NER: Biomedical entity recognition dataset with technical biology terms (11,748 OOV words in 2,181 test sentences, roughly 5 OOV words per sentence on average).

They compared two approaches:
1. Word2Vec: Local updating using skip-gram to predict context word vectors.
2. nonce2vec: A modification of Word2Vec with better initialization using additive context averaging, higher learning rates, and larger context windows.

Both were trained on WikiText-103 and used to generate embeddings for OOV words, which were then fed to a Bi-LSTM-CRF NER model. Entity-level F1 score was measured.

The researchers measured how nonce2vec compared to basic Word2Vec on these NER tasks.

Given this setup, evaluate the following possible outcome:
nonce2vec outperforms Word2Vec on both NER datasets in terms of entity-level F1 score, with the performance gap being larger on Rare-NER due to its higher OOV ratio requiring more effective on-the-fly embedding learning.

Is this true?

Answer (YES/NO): YES